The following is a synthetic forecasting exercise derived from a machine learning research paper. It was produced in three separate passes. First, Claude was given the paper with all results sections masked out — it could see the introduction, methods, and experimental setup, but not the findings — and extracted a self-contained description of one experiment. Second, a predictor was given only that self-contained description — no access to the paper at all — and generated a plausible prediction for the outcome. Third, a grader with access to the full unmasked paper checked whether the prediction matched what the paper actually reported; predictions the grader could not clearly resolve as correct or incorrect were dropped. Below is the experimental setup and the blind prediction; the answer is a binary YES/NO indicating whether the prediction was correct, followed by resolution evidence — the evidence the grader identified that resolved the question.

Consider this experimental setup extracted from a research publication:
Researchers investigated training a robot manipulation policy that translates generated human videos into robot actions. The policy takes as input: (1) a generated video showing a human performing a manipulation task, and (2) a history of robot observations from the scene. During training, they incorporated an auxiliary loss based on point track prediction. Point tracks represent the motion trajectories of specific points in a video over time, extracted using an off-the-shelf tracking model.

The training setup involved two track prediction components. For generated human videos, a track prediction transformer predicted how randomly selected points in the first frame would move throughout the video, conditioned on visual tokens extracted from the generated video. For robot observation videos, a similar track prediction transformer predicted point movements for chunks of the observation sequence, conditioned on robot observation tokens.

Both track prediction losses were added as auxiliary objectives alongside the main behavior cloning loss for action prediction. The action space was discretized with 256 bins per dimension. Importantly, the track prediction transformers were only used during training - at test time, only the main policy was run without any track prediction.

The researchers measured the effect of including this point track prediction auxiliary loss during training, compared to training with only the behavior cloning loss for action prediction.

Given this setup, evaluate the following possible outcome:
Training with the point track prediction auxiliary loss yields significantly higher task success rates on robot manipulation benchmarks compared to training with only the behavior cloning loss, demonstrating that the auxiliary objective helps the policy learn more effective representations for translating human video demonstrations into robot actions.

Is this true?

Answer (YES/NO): YES